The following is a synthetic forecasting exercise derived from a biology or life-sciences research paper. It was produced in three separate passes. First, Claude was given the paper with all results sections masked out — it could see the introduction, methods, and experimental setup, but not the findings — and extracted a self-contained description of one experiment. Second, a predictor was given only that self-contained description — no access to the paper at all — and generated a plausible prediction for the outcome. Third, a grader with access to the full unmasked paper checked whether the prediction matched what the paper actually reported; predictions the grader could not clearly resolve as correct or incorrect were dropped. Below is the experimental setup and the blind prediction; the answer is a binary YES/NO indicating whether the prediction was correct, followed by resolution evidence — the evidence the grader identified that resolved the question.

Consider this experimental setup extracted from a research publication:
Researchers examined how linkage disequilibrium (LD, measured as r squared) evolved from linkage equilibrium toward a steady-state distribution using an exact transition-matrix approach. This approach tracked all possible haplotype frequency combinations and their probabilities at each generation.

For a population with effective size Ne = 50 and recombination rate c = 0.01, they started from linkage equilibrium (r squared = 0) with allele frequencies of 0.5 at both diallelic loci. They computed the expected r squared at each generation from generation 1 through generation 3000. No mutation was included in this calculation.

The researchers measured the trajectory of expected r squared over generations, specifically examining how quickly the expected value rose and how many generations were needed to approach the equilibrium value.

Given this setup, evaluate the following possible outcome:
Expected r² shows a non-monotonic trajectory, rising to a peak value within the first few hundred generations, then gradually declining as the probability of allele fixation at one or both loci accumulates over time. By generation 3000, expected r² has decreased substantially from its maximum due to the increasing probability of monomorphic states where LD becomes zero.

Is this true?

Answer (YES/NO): NO